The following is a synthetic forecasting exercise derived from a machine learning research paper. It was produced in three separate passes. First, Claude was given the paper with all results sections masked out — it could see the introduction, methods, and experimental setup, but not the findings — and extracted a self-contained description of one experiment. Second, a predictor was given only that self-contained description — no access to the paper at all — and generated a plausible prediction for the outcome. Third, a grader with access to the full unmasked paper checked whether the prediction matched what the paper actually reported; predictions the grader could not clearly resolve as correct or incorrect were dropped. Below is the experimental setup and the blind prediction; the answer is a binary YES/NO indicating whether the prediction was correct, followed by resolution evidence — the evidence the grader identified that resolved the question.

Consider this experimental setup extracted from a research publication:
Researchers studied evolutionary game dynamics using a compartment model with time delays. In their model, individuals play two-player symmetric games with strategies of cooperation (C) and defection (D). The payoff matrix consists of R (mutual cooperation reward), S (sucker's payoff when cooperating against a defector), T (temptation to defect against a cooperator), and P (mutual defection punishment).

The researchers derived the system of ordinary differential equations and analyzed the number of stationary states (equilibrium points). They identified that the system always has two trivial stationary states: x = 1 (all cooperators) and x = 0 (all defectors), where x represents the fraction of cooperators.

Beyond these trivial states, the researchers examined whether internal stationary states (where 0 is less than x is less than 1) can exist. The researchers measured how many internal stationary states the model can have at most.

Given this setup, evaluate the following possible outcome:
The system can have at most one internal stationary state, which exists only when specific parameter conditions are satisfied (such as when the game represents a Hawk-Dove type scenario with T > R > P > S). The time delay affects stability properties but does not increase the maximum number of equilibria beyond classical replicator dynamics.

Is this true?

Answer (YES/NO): NO